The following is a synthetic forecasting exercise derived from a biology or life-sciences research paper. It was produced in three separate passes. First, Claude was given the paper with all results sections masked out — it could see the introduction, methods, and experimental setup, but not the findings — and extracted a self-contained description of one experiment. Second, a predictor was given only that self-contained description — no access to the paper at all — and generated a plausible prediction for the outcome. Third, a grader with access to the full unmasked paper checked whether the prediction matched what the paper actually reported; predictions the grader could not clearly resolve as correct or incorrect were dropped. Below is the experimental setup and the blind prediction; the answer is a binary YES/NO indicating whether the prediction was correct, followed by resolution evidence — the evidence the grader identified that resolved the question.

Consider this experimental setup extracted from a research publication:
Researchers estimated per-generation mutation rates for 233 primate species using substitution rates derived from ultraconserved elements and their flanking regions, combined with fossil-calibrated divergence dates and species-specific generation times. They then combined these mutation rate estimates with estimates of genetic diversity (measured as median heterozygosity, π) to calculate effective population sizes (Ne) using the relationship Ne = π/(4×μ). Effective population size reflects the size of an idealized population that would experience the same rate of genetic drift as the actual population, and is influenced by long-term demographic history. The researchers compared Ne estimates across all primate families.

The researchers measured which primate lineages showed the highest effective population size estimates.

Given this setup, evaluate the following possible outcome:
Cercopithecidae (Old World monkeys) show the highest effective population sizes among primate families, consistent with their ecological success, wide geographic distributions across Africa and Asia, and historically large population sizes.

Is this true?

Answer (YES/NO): NO